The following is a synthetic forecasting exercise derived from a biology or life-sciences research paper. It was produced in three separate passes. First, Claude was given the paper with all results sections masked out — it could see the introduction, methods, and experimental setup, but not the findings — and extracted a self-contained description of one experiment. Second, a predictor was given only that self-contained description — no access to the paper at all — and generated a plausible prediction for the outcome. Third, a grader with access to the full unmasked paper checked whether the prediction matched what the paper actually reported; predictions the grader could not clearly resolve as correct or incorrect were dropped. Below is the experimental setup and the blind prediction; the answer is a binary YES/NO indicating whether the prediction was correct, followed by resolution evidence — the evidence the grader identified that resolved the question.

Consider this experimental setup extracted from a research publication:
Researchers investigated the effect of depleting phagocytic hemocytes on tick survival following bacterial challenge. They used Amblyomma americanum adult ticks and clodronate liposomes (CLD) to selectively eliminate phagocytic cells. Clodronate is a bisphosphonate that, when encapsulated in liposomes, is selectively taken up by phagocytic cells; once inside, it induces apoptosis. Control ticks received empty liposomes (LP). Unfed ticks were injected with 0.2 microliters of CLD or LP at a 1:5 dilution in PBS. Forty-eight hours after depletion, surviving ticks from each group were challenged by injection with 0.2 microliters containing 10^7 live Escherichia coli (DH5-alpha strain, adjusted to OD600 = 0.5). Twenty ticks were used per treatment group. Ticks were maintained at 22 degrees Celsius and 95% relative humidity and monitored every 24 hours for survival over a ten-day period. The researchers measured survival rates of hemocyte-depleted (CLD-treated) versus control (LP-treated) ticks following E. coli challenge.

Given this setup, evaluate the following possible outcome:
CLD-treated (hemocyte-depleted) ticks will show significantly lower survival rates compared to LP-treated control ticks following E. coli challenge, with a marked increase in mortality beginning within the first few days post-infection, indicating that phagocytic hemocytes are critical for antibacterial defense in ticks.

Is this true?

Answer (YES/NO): YES